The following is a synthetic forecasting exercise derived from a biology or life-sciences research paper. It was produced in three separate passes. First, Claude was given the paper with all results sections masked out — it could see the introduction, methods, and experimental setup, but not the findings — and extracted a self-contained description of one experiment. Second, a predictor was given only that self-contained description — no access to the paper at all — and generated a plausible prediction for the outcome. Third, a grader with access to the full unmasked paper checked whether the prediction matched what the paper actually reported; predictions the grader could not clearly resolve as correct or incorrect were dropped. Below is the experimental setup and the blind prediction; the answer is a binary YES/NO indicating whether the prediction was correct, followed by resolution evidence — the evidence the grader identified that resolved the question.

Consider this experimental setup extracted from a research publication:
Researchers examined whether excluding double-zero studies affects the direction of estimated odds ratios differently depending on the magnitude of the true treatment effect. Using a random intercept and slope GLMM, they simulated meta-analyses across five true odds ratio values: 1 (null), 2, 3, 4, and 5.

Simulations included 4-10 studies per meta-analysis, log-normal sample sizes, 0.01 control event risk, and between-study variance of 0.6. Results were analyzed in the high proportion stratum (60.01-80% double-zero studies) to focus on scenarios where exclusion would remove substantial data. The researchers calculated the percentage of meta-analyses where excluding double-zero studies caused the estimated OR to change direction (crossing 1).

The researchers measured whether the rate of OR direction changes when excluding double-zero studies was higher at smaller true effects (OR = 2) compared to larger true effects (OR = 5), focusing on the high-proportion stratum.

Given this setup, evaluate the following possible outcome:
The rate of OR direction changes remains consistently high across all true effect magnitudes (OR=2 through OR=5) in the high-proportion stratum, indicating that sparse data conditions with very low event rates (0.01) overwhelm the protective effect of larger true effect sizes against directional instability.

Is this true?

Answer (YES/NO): NO